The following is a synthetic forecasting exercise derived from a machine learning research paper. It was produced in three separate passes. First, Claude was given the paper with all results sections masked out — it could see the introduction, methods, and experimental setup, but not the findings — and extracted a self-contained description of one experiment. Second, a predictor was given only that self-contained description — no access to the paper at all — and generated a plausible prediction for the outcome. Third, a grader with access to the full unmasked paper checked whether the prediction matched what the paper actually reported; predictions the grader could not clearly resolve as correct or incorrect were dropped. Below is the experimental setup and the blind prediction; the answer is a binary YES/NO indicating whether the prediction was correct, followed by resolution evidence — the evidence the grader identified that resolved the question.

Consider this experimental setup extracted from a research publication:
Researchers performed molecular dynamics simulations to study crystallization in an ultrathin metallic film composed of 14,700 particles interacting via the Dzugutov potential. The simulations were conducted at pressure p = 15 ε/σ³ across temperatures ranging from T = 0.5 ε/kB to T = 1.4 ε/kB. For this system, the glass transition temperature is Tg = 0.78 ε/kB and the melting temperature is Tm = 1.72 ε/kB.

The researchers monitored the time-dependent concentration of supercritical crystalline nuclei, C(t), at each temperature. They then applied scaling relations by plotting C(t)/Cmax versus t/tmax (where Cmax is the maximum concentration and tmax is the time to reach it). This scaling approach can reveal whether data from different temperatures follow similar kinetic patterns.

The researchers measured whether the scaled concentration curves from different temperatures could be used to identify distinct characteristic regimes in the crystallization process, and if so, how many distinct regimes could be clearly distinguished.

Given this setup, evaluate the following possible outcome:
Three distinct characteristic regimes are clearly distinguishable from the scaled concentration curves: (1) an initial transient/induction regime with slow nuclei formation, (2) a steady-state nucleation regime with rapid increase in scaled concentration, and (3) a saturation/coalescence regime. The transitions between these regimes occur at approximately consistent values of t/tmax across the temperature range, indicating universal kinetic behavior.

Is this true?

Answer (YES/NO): NO